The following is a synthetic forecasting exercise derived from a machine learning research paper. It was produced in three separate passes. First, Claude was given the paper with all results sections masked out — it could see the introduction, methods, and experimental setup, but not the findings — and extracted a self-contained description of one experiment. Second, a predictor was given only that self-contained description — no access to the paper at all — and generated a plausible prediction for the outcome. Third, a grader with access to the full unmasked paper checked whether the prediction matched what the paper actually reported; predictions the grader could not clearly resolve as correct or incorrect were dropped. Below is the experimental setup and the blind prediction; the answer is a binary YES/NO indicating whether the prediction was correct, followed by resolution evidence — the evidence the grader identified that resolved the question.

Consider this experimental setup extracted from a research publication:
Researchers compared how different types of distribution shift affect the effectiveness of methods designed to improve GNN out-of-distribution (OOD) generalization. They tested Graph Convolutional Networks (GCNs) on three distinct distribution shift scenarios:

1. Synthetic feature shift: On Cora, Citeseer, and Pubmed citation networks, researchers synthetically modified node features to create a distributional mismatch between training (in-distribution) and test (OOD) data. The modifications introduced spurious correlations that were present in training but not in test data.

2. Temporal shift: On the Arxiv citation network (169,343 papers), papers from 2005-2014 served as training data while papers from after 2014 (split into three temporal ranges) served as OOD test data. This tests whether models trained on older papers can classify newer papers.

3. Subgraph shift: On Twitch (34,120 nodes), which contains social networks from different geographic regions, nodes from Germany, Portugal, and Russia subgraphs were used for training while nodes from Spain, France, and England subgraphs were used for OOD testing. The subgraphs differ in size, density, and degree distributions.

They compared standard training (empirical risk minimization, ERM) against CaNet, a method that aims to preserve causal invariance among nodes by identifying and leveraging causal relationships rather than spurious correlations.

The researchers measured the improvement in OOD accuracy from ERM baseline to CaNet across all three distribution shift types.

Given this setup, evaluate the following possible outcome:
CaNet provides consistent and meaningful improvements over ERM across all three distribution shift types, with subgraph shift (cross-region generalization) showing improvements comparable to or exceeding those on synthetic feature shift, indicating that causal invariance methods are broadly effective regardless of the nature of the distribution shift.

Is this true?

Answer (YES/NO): NO